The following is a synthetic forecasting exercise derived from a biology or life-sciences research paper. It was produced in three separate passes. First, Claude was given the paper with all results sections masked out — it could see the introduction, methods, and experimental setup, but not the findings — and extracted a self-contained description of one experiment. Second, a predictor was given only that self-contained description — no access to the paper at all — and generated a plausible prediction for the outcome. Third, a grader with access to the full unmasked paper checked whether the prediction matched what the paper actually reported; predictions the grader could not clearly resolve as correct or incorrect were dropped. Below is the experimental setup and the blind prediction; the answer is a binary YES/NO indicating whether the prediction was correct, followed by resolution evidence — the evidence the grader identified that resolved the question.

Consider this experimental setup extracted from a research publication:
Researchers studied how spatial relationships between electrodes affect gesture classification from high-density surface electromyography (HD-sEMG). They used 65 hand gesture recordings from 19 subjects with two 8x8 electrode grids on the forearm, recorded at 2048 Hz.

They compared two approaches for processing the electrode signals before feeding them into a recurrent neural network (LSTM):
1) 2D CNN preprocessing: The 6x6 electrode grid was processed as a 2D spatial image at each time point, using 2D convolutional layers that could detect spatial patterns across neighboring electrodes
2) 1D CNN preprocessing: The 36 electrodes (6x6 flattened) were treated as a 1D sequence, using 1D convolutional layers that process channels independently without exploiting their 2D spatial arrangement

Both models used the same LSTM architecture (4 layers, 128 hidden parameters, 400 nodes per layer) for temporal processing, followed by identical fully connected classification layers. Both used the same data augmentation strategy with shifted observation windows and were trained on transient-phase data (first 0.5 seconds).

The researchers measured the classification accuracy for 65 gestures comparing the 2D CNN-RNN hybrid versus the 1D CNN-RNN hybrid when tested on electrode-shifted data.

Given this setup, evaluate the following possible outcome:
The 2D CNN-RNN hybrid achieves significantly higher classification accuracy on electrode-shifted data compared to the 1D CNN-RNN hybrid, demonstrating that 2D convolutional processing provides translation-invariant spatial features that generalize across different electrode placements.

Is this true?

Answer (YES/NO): NO